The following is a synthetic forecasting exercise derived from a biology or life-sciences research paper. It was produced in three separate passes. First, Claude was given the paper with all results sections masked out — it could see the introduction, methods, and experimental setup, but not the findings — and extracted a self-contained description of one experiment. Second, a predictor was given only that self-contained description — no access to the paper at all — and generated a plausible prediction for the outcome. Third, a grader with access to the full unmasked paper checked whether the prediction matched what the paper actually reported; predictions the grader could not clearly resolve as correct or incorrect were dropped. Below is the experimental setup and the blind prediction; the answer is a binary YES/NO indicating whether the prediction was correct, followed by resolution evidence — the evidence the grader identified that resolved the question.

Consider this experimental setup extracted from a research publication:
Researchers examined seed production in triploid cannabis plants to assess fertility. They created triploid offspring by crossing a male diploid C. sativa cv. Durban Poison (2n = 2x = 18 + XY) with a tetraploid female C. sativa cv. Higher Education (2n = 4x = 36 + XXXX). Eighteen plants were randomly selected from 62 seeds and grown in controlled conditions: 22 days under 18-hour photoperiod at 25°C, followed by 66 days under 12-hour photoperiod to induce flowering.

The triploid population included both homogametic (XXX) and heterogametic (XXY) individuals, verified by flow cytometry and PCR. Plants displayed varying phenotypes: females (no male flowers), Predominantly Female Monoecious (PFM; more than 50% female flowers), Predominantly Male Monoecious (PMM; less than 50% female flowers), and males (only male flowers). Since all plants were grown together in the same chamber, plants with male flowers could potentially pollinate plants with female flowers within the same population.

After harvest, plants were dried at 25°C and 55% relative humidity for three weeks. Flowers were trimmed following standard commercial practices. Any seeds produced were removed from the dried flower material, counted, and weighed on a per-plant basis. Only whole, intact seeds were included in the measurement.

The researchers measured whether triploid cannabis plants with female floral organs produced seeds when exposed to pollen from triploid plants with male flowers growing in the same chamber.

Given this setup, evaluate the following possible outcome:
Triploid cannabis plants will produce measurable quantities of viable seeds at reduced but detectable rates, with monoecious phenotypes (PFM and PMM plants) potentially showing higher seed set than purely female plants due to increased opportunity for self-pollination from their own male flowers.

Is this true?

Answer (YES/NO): YES